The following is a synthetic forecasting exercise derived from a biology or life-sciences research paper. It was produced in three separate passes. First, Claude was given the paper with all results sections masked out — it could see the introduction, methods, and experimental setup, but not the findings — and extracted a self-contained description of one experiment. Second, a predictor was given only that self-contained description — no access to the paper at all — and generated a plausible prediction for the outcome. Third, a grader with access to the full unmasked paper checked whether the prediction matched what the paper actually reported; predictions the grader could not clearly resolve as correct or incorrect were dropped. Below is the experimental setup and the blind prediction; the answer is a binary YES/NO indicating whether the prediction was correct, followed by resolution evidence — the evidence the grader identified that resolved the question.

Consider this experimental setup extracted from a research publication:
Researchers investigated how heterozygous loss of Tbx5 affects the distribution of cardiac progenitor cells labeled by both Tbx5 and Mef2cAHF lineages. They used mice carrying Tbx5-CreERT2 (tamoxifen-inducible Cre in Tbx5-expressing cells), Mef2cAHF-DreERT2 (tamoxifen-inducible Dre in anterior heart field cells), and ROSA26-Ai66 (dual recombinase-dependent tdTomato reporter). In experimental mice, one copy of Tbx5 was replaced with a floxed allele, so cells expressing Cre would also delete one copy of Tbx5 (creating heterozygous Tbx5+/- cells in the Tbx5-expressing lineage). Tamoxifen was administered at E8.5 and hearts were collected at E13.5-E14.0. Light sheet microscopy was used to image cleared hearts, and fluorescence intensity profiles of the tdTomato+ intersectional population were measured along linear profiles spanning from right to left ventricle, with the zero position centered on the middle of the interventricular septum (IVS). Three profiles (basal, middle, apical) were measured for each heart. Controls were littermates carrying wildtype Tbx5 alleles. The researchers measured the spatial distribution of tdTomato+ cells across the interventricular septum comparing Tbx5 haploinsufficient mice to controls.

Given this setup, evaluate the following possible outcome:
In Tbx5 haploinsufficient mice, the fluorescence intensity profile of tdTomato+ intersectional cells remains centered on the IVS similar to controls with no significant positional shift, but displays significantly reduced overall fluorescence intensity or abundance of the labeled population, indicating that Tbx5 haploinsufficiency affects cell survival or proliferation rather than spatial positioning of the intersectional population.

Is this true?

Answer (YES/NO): NO